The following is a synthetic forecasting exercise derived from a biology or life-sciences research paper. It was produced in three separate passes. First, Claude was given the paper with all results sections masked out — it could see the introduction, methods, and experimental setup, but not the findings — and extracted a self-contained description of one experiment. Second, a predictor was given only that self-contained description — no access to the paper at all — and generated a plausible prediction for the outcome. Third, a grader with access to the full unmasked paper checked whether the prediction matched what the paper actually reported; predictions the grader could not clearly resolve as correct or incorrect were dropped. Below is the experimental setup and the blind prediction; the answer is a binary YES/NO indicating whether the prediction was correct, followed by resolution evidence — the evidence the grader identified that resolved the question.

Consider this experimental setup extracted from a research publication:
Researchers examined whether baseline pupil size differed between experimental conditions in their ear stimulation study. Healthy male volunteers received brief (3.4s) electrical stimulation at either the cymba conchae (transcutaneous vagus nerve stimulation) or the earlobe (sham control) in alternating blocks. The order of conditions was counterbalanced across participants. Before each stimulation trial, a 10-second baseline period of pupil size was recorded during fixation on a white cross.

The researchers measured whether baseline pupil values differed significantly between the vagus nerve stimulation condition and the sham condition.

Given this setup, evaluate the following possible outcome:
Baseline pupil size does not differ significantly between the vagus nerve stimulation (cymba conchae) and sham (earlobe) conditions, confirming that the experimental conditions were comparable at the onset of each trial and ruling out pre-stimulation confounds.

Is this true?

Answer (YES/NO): YES